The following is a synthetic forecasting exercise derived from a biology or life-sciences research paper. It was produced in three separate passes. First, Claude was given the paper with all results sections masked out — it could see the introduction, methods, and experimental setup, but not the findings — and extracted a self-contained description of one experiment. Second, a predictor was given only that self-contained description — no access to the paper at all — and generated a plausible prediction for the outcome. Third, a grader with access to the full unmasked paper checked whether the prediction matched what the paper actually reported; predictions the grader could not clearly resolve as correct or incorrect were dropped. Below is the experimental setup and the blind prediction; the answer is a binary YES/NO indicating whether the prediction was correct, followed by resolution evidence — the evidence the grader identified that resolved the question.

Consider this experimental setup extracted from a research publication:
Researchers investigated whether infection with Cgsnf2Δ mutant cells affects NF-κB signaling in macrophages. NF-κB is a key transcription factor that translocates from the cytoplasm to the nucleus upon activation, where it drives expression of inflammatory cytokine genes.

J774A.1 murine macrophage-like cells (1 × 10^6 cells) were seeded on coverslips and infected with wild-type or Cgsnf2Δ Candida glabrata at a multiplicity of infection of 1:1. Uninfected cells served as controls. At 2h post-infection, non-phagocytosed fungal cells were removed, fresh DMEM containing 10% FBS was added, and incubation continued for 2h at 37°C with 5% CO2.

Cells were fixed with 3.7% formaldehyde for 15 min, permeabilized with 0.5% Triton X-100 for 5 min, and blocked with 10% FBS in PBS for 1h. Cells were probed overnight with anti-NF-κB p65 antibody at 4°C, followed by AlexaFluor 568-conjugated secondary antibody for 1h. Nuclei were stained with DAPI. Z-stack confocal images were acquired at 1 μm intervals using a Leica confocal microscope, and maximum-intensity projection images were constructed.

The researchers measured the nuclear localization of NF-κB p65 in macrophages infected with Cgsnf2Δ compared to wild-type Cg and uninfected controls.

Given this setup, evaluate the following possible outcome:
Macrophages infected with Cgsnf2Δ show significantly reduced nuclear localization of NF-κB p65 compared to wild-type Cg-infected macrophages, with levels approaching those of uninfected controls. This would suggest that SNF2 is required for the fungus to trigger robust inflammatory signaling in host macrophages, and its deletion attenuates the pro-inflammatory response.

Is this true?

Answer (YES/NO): NO